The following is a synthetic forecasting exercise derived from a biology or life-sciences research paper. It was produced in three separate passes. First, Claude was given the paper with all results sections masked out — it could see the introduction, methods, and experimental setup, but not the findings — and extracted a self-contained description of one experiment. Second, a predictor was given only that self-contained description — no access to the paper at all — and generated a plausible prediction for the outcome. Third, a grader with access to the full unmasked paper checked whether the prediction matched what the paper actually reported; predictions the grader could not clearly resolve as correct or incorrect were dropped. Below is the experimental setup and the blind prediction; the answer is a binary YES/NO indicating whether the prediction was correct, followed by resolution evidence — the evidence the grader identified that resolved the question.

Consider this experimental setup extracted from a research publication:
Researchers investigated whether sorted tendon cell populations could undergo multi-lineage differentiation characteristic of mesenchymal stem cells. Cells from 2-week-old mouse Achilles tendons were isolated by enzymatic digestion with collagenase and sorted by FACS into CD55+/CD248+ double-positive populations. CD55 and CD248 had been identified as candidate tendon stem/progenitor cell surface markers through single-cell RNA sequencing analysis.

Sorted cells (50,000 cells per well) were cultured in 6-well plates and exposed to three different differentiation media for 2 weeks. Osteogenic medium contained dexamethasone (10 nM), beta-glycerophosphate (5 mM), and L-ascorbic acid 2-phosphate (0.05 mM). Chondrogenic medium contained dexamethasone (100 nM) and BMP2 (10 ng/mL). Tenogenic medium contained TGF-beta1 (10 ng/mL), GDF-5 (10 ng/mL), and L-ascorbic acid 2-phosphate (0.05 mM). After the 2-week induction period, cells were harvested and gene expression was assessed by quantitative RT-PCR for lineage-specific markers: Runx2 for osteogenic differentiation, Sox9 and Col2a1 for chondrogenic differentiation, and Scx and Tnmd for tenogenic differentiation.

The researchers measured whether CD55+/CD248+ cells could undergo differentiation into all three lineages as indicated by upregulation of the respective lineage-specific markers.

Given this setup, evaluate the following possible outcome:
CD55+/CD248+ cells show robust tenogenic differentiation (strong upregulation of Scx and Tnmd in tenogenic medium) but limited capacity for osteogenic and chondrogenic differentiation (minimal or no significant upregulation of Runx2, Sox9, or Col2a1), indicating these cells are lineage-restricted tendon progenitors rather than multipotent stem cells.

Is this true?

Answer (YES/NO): YES